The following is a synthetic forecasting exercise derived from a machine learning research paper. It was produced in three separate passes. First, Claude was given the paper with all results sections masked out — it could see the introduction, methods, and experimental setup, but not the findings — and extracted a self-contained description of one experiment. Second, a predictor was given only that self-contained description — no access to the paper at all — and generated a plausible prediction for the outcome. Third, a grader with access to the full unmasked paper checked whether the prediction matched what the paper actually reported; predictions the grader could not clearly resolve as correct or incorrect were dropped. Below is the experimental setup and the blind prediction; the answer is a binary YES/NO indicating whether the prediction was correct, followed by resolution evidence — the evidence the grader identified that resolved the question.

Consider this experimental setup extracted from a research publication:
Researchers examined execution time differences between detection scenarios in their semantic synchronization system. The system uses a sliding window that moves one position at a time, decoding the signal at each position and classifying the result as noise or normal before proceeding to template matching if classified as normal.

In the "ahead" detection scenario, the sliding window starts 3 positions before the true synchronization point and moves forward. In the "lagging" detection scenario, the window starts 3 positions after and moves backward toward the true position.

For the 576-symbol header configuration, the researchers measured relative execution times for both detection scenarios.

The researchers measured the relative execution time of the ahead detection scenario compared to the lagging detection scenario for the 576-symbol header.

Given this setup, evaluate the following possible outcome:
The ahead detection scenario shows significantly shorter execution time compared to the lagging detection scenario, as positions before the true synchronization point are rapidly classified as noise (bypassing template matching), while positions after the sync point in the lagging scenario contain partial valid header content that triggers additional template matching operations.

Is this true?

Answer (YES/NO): NO